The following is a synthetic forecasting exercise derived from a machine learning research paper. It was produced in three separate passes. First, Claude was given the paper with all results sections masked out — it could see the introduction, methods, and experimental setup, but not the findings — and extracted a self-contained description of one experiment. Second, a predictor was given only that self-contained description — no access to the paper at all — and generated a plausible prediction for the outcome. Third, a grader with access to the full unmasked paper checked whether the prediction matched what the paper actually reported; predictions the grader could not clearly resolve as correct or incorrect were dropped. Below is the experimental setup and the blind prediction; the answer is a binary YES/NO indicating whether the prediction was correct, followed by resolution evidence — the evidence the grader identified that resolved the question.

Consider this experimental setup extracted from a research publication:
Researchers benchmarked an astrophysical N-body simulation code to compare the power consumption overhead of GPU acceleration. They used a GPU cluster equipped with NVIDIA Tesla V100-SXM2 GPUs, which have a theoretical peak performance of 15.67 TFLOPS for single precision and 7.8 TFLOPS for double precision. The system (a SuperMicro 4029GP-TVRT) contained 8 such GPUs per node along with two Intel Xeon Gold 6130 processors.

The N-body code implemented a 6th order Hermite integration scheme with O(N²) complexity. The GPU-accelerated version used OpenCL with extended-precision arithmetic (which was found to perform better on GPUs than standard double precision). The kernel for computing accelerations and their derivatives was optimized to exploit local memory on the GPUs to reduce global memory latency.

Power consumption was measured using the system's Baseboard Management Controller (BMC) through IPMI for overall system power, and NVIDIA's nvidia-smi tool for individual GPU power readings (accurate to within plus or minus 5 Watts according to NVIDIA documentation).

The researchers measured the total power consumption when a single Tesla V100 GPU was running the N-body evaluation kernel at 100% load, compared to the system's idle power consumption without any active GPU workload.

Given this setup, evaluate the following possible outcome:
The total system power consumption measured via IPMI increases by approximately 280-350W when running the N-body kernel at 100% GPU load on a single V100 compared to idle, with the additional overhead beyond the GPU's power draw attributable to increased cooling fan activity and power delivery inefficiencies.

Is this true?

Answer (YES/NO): NO